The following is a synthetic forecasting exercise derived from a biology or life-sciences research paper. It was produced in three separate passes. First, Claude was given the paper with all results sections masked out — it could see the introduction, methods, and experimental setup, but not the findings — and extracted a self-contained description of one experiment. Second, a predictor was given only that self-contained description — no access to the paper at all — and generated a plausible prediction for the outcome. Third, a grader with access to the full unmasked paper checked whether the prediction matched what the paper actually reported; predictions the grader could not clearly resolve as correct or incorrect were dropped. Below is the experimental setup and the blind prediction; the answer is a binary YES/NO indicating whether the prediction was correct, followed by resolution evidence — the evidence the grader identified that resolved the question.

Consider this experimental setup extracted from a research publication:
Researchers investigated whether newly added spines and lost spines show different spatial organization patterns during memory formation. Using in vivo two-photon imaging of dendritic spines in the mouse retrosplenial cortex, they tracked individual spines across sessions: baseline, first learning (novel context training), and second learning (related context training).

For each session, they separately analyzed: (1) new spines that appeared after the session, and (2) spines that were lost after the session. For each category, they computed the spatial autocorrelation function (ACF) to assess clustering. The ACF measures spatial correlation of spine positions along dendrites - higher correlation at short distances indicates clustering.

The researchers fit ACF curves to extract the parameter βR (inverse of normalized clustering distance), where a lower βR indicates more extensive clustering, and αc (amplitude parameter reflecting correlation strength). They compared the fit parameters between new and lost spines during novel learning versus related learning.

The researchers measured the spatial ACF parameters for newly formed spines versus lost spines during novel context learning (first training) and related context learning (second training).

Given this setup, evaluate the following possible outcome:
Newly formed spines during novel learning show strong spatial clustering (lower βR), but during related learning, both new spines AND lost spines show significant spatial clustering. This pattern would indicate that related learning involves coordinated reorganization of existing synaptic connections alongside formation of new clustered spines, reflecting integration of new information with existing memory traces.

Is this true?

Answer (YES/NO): NO